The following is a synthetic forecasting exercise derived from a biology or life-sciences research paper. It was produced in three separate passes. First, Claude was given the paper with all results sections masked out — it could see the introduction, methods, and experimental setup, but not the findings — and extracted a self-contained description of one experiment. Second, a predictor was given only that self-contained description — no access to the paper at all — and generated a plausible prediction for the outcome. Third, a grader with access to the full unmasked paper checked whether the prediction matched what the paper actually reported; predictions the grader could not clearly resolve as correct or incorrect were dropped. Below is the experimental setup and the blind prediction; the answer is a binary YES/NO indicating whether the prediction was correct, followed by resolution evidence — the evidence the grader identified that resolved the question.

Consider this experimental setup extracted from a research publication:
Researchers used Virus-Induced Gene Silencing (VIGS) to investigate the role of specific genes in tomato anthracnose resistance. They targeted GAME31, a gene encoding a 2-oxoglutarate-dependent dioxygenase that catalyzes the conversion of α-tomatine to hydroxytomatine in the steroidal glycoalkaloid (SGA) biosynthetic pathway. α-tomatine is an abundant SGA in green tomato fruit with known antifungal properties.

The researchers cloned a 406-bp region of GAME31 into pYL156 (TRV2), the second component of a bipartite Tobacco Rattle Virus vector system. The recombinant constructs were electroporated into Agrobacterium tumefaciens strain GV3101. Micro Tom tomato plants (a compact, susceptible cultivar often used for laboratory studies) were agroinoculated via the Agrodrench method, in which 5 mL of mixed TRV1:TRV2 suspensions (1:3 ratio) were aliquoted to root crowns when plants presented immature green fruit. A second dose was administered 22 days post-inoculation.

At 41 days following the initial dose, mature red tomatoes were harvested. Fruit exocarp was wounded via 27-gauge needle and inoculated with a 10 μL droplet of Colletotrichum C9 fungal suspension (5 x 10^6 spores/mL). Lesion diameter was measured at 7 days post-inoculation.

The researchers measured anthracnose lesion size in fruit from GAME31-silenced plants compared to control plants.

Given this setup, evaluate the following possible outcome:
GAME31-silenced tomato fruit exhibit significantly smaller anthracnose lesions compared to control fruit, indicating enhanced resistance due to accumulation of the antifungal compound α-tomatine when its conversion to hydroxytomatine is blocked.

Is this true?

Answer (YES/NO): YES